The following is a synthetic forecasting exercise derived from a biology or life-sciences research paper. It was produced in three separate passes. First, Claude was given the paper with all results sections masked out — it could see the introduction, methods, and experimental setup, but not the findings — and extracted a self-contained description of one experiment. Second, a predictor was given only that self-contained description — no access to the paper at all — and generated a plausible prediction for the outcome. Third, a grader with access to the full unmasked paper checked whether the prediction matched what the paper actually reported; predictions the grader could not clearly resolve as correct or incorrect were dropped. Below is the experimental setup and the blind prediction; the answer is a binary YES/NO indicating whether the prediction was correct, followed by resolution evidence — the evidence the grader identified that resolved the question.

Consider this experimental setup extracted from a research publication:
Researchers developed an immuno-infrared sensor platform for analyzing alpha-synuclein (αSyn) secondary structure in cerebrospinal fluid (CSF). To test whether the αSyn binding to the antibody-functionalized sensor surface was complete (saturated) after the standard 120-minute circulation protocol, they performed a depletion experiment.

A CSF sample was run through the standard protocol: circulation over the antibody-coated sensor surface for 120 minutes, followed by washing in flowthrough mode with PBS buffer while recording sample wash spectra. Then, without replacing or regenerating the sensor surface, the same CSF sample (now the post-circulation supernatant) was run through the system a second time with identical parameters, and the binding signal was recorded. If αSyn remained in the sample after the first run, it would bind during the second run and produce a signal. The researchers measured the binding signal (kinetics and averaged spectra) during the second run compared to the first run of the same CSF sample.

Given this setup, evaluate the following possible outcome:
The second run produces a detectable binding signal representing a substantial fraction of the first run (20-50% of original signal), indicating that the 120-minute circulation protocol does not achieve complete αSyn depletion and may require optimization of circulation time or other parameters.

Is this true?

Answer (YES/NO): NO